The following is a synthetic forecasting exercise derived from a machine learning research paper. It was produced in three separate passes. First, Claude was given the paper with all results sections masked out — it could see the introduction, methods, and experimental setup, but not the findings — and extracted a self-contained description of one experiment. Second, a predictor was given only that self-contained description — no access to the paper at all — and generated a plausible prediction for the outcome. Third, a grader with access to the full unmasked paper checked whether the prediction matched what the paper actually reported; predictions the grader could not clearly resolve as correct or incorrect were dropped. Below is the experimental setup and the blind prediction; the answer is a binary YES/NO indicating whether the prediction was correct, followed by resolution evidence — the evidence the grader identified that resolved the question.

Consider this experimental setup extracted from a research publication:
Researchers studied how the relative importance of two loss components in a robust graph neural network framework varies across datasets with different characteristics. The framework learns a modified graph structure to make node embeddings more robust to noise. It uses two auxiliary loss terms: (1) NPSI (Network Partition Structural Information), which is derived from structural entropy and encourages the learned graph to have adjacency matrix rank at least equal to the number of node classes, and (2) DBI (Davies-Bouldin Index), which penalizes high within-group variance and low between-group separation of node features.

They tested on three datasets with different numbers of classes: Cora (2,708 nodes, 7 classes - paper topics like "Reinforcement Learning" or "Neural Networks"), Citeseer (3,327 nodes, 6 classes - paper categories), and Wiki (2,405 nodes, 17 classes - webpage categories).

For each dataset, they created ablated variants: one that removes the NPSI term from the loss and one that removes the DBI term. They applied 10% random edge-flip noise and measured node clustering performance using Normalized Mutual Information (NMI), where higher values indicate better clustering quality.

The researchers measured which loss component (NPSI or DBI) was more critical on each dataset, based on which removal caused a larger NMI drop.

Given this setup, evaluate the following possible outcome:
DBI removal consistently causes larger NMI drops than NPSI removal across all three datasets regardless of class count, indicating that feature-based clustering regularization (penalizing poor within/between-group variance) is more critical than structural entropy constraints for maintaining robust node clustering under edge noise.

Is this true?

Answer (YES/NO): NO